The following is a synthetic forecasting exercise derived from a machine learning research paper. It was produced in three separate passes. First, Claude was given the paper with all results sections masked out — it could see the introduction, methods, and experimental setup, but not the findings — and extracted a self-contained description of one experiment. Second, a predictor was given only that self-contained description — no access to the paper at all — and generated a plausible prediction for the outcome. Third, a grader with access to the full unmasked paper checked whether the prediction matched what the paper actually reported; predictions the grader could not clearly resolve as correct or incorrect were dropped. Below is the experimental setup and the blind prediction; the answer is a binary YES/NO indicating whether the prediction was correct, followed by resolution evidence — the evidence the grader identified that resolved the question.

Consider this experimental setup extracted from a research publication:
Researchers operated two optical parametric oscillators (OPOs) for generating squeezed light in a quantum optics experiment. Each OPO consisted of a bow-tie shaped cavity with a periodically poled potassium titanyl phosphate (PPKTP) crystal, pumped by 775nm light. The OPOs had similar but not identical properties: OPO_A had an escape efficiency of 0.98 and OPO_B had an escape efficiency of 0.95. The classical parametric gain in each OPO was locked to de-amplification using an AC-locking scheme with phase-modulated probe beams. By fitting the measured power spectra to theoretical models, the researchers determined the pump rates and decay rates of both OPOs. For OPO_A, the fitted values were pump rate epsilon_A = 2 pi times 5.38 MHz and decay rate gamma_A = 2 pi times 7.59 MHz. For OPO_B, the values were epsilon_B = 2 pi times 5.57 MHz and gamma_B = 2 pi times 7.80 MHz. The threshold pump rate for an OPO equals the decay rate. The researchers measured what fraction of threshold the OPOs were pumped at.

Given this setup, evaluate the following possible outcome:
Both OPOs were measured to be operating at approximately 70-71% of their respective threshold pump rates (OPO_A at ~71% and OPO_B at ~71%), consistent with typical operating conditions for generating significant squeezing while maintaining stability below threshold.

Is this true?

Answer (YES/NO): NO